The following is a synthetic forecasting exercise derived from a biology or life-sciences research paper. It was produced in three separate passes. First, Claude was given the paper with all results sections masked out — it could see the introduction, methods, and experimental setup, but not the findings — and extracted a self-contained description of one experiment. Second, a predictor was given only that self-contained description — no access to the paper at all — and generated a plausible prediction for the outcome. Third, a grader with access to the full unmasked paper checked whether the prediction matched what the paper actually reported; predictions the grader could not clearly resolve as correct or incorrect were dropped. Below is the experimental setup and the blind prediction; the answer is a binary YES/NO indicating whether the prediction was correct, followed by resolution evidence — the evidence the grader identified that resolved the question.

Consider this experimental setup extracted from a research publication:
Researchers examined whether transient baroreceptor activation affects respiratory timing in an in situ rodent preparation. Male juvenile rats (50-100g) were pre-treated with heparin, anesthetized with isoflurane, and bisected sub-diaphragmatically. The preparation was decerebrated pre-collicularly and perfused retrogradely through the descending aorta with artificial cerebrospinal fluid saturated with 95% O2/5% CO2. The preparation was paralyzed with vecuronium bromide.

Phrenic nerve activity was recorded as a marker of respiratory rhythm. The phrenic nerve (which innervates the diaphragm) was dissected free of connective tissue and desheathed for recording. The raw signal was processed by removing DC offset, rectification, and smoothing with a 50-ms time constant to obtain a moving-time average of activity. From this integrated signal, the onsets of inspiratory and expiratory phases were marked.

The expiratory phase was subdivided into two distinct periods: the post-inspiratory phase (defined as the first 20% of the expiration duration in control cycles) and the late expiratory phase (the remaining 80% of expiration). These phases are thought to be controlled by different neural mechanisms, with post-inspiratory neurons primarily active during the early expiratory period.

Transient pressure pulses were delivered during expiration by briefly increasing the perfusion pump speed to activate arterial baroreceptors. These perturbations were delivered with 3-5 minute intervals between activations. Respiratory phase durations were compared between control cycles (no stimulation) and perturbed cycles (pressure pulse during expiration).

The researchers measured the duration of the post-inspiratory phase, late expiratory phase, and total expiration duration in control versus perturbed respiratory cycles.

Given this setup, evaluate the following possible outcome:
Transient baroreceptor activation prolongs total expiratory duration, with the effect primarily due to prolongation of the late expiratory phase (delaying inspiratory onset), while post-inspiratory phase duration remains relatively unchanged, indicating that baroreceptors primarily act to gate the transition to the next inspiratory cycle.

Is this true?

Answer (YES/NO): NO